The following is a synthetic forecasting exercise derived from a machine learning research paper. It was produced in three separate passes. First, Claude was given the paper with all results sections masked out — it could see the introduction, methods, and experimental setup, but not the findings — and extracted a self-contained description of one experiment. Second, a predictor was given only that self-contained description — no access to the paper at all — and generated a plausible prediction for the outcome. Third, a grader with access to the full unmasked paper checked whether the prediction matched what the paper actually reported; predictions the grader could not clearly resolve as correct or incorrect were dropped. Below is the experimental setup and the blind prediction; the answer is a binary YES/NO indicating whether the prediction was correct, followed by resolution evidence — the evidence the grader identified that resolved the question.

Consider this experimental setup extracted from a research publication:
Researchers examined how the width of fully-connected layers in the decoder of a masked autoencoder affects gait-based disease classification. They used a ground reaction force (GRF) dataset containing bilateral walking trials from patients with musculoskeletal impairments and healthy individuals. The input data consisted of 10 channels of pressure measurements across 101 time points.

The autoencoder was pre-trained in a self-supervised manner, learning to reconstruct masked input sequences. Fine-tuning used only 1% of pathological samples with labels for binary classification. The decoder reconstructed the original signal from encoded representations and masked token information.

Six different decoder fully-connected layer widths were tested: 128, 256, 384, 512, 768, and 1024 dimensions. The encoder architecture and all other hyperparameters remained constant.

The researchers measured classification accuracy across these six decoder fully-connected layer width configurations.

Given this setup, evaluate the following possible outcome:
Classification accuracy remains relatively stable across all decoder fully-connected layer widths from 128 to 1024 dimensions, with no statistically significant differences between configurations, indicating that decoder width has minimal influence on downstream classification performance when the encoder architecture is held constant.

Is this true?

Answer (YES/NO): NO